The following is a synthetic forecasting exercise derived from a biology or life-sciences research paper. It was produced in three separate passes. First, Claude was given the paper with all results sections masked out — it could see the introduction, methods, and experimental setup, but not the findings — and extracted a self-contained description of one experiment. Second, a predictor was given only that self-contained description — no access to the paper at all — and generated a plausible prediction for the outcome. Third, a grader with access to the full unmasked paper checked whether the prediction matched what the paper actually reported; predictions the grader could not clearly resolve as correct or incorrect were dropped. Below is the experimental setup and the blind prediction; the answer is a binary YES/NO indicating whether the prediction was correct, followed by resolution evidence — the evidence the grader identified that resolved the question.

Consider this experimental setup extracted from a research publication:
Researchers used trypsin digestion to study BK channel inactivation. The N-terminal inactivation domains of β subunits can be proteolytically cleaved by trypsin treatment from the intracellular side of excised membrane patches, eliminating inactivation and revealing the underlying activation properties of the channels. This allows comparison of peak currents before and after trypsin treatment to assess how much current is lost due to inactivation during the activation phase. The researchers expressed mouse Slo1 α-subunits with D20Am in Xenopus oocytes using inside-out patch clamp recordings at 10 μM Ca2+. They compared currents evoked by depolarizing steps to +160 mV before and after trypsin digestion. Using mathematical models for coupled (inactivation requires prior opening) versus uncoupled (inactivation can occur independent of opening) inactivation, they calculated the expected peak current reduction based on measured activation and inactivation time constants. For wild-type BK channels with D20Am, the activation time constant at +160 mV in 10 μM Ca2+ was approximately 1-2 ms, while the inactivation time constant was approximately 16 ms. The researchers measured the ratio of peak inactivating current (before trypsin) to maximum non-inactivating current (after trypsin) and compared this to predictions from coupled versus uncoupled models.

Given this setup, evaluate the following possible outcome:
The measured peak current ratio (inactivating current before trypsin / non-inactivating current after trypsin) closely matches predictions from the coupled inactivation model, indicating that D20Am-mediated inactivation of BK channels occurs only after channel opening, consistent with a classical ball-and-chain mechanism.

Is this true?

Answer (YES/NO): NO